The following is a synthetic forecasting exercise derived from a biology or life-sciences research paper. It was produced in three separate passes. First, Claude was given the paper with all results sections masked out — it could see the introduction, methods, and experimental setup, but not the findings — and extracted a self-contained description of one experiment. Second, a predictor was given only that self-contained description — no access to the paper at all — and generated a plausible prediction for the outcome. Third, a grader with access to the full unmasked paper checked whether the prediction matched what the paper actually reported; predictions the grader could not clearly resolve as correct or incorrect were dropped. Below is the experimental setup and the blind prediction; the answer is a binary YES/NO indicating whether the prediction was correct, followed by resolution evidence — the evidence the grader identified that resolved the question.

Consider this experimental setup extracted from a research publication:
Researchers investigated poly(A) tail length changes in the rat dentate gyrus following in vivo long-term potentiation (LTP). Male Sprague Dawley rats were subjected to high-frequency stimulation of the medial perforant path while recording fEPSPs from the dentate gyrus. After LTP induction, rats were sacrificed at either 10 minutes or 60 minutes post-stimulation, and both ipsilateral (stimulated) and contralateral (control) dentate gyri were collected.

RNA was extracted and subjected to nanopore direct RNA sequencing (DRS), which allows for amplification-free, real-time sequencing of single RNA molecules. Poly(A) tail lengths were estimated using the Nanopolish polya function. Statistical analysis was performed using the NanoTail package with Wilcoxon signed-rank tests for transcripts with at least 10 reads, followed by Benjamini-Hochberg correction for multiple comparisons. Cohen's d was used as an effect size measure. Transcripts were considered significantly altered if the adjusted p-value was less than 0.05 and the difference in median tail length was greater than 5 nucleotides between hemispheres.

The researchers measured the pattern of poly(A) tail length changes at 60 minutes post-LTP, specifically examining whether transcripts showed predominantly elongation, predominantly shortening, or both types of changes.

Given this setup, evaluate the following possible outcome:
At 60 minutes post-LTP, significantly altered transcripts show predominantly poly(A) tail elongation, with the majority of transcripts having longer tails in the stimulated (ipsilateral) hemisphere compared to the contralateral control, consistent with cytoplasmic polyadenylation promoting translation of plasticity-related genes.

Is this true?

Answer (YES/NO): NO